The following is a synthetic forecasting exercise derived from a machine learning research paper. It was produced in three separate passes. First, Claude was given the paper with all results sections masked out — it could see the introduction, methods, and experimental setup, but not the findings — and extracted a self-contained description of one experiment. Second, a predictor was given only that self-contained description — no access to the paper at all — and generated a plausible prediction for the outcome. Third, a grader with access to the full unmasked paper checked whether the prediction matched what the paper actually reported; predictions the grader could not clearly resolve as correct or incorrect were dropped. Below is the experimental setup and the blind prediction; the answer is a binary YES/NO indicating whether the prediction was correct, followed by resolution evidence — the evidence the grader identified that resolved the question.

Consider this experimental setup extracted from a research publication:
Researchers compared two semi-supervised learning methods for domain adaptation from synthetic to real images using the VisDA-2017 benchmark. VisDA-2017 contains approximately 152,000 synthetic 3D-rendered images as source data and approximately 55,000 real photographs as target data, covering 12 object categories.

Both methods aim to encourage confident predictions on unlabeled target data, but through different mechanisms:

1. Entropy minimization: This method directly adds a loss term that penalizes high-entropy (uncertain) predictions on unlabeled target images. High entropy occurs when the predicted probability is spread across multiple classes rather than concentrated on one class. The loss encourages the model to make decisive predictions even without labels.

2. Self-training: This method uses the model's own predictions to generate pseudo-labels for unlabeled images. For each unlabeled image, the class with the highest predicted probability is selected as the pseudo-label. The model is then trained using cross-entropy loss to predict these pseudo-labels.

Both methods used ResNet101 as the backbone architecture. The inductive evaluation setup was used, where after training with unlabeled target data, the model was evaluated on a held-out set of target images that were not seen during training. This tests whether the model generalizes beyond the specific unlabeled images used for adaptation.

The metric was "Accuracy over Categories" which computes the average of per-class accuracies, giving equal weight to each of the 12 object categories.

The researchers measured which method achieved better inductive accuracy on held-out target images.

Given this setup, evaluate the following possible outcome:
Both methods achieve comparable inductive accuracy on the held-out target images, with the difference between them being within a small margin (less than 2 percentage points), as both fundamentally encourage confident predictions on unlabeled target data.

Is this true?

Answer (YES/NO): NO